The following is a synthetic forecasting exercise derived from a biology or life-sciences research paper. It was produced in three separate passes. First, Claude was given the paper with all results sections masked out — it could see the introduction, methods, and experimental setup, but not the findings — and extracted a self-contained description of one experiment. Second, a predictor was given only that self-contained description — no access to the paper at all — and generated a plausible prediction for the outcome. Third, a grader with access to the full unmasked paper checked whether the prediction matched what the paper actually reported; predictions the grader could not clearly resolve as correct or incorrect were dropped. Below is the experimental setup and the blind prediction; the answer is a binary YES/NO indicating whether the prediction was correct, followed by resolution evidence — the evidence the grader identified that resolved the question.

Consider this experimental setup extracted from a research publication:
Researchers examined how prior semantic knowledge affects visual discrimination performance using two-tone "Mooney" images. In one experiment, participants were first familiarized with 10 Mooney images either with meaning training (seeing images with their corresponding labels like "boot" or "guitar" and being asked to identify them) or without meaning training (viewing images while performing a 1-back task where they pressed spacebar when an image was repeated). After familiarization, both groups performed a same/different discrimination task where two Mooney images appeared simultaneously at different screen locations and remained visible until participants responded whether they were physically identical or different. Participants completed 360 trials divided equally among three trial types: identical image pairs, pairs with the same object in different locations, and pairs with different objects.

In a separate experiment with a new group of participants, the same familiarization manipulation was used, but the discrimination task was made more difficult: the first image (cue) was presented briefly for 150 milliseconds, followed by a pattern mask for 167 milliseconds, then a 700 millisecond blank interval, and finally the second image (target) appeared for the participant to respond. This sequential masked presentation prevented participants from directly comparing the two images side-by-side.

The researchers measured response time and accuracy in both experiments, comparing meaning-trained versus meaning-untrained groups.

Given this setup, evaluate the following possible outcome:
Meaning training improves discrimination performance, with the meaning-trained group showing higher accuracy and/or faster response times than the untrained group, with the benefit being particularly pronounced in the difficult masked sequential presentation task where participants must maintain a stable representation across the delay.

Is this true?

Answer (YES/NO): YES